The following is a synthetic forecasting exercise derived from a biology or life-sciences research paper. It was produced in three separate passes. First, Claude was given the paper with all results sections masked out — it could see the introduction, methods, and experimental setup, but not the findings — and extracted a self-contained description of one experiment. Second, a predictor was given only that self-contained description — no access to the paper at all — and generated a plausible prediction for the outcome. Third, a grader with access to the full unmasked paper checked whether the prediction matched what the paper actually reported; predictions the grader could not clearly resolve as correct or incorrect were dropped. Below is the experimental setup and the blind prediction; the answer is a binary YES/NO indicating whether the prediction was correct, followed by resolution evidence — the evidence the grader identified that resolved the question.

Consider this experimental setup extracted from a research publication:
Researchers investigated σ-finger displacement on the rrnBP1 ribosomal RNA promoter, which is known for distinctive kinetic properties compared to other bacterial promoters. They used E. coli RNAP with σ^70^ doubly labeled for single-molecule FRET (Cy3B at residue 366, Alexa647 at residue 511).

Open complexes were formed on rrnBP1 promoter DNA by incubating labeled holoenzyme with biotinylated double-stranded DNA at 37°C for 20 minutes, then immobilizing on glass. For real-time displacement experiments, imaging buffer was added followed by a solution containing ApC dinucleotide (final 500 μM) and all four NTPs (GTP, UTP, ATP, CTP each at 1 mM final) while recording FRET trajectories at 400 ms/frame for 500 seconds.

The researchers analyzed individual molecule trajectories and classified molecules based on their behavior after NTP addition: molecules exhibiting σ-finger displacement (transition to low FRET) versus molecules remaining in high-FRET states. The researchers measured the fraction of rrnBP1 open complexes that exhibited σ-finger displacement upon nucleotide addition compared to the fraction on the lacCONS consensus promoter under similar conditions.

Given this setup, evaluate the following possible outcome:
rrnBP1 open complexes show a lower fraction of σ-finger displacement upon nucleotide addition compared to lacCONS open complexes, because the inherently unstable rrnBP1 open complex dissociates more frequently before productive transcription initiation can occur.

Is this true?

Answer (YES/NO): NO